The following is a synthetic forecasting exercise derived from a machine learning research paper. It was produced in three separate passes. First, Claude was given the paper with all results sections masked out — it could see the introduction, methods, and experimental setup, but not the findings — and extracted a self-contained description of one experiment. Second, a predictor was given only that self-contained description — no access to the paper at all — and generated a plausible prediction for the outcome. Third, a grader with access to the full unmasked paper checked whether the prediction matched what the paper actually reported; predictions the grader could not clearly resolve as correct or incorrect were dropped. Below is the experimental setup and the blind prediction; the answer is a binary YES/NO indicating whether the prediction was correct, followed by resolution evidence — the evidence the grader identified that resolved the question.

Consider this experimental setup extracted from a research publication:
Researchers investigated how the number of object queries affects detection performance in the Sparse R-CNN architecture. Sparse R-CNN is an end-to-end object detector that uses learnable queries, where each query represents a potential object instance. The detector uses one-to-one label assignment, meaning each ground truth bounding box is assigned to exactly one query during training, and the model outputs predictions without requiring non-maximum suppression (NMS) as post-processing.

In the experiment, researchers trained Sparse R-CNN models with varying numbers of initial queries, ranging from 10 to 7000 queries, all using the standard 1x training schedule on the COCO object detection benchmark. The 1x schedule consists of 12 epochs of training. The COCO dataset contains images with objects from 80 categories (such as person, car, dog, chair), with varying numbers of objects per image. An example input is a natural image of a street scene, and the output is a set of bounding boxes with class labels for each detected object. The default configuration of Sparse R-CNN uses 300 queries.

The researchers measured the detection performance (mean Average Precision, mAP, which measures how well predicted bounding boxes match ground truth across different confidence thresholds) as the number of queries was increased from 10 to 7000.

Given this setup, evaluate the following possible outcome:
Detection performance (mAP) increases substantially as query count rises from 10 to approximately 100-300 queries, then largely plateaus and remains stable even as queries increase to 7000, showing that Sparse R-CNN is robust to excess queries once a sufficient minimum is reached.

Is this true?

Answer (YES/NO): NO